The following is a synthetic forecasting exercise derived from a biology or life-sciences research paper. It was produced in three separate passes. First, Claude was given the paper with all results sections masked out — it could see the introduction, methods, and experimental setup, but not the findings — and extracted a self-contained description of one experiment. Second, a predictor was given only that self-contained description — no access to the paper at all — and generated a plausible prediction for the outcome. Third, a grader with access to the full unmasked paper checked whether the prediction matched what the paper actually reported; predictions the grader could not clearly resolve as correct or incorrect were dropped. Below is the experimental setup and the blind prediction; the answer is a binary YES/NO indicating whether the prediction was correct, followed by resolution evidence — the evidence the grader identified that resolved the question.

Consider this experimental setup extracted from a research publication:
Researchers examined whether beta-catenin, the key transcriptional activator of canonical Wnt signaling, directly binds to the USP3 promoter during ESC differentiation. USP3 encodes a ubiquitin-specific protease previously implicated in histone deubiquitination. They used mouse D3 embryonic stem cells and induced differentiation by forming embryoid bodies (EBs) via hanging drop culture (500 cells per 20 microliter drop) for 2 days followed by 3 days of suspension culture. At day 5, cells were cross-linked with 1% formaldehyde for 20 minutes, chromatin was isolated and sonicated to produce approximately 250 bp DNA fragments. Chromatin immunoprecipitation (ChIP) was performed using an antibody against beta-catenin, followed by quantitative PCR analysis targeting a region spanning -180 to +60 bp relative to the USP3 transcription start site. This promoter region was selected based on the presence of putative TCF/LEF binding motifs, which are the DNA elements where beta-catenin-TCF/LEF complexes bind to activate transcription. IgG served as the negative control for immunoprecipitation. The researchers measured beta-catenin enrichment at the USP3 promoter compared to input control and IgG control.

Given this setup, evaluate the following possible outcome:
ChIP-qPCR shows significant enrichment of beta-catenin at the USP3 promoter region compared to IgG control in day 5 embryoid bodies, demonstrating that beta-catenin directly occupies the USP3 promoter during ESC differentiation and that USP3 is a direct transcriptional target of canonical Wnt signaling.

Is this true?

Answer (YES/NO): YES